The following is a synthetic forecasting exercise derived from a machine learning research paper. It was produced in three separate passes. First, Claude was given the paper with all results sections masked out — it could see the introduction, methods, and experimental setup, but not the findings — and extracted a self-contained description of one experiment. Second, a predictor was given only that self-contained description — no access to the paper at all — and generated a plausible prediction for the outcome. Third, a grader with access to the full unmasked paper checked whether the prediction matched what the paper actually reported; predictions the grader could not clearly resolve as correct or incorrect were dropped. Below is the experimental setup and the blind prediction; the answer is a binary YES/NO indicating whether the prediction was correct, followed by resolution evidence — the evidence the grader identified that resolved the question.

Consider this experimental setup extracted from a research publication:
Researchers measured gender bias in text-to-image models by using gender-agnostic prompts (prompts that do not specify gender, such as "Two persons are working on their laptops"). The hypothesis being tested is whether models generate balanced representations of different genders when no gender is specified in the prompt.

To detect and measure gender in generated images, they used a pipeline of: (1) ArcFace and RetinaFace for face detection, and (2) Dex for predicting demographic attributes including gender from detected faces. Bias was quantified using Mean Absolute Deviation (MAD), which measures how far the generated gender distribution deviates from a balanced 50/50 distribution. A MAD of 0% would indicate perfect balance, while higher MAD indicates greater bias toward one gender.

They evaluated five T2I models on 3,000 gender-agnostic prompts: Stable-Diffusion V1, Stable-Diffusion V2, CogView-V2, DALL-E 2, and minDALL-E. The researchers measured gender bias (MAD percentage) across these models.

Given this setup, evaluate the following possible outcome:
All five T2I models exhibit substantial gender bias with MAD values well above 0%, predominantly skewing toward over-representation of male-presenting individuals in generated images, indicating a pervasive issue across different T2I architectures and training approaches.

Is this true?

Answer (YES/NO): NO